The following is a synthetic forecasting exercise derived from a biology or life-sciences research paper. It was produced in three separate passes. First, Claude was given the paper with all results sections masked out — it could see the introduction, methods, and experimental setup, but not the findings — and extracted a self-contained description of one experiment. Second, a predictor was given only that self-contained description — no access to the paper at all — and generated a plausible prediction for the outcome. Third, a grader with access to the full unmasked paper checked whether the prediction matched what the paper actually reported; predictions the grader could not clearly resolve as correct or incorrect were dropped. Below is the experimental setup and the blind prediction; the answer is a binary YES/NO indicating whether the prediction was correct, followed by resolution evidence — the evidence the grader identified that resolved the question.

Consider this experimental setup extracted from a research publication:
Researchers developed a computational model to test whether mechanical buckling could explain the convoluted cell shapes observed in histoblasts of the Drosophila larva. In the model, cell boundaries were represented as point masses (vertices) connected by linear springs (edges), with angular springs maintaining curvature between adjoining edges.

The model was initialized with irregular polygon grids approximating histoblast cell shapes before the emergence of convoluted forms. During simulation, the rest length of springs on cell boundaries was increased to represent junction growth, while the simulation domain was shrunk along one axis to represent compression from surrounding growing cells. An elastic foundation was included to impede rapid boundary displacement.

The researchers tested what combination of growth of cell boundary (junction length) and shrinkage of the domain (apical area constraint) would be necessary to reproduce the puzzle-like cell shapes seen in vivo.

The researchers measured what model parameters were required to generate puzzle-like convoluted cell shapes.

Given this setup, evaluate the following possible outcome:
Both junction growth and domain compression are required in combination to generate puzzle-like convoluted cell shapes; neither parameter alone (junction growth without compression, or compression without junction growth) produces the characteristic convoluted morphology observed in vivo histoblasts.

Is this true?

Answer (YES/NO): NO